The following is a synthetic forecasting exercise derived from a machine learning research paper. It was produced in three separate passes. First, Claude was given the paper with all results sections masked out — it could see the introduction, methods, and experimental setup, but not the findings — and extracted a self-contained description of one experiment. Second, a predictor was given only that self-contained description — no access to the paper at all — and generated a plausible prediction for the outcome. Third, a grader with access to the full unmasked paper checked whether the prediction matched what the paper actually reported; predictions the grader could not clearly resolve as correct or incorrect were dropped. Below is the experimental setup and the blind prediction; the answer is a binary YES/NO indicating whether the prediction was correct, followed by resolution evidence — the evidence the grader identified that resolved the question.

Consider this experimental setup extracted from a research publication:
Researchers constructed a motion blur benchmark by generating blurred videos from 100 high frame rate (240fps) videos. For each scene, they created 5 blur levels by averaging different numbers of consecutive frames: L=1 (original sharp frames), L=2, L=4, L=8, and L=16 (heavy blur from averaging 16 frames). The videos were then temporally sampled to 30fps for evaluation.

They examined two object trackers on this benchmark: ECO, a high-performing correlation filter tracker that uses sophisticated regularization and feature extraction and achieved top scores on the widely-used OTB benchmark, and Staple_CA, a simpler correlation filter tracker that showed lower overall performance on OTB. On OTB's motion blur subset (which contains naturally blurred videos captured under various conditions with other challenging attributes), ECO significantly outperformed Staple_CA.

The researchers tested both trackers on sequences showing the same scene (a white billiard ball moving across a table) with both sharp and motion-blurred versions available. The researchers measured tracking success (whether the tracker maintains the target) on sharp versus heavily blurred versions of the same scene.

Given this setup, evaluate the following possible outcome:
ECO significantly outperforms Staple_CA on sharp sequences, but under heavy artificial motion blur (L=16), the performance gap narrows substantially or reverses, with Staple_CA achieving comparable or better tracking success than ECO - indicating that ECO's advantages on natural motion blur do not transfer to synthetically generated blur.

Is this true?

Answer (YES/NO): YES